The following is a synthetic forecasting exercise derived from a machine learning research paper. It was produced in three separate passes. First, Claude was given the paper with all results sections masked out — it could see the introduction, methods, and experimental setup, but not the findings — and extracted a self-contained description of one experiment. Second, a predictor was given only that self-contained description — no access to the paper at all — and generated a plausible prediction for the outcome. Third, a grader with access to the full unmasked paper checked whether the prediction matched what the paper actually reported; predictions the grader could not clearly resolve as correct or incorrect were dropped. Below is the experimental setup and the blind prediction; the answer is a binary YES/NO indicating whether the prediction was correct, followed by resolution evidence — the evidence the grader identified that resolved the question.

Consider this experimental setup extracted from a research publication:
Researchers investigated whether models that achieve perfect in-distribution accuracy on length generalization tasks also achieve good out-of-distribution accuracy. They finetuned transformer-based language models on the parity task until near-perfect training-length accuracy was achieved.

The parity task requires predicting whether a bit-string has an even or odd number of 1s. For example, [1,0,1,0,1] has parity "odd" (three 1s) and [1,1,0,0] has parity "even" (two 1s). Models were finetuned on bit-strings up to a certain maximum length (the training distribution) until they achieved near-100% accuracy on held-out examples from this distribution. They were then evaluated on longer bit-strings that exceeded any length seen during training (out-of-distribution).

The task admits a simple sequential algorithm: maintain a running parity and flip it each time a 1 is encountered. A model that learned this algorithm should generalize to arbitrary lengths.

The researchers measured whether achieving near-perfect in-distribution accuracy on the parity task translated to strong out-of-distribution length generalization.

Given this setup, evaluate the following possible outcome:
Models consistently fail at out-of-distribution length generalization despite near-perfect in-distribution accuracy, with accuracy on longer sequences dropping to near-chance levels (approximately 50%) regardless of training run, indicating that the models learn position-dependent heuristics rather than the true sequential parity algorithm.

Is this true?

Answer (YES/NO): NO